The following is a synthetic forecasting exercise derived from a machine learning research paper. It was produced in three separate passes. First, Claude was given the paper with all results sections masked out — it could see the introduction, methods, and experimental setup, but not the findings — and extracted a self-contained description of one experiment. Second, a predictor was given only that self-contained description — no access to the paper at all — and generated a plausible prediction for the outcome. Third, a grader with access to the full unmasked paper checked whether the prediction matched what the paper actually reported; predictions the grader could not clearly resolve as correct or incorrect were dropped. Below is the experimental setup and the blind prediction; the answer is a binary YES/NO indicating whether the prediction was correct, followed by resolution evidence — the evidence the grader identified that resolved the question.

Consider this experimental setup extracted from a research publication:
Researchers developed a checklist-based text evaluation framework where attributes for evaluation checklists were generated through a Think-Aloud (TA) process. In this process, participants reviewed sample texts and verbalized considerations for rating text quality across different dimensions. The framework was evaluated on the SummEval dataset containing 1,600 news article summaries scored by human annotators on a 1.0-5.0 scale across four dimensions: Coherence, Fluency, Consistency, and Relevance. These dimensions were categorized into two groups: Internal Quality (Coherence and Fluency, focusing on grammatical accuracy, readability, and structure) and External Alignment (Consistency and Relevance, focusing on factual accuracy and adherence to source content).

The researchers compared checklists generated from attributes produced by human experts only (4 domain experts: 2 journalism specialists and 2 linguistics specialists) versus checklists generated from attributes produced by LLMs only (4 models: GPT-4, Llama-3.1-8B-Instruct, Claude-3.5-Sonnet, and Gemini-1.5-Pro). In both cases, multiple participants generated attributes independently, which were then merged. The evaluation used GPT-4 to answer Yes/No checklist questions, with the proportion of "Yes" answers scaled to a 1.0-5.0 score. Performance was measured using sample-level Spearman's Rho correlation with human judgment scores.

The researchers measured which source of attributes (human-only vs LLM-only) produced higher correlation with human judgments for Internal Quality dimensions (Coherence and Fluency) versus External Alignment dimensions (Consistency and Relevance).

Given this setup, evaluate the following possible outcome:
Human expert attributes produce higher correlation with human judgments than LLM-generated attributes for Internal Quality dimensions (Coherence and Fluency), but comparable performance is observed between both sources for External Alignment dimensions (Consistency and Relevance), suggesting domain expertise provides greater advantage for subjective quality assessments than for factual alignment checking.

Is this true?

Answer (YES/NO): NO